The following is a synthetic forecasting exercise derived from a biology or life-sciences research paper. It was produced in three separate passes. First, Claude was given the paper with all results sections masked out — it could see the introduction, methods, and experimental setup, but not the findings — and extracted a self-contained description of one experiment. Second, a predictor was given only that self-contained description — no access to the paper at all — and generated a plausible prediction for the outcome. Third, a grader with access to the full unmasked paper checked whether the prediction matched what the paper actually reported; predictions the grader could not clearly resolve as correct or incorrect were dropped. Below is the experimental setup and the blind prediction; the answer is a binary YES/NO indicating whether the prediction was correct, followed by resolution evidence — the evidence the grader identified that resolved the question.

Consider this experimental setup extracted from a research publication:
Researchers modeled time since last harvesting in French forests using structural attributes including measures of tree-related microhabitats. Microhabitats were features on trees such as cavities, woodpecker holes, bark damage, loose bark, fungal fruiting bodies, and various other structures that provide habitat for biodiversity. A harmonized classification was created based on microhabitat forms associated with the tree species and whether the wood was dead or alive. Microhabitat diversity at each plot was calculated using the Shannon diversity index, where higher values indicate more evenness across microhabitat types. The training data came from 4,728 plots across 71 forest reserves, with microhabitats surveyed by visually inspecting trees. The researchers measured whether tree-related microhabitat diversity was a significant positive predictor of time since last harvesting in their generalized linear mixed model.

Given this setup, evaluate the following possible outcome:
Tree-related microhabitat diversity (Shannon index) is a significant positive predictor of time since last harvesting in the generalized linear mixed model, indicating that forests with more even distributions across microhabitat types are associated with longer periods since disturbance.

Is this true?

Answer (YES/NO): YES